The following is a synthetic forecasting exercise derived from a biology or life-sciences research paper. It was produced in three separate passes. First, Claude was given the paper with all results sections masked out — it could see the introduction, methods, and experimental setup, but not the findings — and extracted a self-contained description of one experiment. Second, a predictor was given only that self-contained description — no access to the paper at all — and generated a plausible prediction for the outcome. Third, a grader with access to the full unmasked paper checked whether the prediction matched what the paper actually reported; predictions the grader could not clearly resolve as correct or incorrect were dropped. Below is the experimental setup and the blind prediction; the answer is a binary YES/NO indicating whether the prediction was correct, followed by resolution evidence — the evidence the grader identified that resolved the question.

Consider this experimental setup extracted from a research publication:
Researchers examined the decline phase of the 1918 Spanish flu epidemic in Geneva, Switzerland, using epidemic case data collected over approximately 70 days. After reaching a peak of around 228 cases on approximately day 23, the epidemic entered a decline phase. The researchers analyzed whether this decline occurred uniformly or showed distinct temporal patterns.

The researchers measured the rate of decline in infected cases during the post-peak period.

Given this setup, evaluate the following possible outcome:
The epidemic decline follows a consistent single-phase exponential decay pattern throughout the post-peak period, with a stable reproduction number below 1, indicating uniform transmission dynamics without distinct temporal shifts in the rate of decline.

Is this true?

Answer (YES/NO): NO